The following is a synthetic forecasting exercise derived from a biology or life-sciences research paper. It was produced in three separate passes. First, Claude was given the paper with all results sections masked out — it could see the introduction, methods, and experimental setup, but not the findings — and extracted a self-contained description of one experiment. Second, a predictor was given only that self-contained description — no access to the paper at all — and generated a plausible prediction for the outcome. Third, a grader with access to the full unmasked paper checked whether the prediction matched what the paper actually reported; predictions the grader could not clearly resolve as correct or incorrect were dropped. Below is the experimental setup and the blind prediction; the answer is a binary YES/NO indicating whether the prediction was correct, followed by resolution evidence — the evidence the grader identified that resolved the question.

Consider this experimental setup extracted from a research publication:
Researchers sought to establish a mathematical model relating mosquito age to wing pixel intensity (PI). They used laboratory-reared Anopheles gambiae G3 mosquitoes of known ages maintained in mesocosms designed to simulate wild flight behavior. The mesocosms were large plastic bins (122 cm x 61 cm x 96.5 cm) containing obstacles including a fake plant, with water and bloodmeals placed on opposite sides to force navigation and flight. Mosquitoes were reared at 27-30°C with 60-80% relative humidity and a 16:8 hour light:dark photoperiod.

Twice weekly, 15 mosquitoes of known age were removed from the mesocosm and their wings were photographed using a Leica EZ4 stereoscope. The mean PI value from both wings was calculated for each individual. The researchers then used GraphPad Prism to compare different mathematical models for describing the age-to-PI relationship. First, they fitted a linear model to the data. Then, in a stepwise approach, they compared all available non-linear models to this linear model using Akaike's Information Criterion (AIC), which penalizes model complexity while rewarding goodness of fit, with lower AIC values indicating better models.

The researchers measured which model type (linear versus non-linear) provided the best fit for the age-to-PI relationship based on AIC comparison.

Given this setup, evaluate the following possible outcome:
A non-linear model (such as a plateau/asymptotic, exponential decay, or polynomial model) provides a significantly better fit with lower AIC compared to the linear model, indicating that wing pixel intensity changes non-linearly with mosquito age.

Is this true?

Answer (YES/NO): YES